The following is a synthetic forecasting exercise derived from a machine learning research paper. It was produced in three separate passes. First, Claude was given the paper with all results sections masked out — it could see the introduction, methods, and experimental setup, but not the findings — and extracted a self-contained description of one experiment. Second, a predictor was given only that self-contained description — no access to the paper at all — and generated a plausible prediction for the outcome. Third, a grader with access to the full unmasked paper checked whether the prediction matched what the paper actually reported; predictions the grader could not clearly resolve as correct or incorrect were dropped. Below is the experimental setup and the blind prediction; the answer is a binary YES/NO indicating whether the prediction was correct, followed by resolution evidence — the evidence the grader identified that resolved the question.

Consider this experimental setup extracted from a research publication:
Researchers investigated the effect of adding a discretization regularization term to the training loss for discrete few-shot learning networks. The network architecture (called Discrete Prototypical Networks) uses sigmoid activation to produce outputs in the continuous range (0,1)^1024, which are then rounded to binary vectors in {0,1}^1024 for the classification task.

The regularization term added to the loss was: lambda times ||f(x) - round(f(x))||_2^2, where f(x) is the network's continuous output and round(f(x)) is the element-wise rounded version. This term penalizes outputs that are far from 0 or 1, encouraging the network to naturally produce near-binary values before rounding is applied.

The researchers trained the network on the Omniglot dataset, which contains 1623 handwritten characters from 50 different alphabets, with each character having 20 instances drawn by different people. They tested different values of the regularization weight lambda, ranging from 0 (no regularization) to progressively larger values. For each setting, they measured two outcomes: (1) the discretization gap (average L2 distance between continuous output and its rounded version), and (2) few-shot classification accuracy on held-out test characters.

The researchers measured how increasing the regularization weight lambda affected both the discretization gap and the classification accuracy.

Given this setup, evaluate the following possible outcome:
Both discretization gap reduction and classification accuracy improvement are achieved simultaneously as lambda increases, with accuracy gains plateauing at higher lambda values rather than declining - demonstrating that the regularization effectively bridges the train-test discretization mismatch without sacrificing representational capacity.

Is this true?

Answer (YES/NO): NO